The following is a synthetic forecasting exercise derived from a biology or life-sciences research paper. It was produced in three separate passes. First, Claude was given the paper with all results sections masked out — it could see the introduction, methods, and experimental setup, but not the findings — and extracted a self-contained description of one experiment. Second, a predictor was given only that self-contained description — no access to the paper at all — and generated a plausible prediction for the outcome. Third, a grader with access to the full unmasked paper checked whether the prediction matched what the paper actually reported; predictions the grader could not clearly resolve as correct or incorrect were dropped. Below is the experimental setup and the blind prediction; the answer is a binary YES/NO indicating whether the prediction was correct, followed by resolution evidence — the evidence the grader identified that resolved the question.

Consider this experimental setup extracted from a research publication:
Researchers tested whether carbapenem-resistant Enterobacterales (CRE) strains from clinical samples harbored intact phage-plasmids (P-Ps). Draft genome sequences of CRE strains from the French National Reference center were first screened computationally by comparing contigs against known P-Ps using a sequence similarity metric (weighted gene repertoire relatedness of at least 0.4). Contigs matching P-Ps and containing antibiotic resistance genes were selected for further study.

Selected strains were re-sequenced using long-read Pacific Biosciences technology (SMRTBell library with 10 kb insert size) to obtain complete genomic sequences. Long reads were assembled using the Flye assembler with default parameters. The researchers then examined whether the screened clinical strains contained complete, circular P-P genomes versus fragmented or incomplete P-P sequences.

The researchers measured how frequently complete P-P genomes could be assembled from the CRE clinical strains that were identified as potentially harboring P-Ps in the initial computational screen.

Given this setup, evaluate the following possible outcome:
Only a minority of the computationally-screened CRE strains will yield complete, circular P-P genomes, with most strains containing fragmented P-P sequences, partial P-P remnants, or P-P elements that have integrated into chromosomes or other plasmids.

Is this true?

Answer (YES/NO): NO